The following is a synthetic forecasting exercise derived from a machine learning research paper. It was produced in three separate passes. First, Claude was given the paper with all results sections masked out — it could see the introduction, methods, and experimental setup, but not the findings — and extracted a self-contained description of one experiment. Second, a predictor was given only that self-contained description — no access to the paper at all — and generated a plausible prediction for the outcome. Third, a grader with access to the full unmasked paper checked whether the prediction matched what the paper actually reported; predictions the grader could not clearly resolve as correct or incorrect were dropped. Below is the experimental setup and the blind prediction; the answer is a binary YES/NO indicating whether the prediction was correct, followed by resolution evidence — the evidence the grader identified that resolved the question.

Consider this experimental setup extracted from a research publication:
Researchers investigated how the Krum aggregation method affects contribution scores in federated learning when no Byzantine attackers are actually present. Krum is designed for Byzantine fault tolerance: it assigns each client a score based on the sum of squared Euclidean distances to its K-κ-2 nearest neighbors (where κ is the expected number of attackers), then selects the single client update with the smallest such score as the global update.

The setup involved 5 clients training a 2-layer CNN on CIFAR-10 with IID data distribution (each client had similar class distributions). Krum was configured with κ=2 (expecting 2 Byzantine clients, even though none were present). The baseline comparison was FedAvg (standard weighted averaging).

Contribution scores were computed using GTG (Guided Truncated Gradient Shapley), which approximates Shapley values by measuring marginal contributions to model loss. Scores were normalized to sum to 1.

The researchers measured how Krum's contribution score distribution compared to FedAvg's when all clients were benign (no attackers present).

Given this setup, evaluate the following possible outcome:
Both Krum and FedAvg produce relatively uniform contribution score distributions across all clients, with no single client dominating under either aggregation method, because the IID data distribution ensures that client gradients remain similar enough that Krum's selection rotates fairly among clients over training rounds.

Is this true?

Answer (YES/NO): YES